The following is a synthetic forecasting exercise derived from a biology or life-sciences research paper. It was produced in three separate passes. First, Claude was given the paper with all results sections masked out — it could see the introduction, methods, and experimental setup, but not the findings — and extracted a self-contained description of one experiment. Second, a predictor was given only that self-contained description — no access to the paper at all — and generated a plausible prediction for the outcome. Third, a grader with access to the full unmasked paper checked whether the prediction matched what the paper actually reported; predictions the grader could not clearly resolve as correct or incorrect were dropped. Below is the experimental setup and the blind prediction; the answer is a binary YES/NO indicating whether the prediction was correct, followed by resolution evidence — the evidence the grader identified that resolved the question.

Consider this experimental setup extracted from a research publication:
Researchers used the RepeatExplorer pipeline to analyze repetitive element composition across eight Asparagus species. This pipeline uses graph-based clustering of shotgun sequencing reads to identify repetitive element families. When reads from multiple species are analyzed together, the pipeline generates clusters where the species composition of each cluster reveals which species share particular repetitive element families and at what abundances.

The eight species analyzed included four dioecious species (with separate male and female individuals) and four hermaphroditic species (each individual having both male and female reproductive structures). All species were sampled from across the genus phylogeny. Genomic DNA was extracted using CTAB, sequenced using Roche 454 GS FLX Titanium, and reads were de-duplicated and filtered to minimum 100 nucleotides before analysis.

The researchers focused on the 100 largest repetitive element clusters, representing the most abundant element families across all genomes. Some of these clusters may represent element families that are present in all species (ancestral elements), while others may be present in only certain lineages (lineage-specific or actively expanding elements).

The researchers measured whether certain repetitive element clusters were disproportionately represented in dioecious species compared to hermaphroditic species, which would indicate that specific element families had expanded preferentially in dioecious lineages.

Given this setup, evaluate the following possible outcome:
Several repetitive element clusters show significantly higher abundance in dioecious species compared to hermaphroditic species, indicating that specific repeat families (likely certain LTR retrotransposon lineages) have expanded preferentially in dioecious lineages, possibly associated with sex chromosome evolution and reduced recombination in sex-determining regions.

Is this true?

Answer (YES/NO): YES